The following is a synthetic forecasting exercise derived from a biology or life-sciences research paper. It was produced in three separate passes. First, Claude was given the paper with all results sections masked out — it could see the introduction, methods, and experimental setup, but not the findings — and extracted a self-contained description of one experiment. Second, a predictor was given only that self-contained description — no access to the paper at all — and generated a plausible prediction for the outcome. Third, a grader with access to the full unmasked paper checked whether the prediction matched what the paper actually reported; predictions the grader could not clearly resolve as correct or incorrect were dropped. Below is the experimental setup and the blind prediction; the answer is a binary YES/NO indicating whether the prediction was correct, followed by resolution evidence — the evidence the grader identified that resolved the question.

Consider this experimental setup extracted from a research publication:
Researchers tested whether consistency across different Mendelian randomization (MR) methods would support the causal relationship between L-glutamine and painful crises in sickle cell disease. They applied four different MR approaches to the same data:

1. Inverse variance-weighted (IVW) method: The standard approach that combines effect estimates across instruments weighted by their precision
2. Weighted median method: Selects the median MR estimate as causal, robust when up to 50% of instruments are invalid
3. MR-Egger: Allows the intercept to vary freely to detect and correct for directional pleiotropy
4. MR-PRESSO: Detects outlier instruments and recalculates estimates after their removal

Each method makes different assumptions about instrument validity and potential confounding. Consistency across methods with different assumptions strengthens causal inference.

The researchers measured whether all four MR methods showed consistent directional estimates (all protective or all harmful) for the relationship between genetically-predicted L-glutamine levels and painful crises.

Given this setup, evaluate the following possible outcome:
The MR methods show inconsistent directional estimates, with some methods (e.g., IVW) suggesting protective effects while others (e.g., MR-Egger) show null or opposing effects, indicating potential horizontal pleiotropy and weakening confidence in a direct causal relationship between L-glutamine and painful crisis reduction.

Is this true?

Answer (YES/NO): NO